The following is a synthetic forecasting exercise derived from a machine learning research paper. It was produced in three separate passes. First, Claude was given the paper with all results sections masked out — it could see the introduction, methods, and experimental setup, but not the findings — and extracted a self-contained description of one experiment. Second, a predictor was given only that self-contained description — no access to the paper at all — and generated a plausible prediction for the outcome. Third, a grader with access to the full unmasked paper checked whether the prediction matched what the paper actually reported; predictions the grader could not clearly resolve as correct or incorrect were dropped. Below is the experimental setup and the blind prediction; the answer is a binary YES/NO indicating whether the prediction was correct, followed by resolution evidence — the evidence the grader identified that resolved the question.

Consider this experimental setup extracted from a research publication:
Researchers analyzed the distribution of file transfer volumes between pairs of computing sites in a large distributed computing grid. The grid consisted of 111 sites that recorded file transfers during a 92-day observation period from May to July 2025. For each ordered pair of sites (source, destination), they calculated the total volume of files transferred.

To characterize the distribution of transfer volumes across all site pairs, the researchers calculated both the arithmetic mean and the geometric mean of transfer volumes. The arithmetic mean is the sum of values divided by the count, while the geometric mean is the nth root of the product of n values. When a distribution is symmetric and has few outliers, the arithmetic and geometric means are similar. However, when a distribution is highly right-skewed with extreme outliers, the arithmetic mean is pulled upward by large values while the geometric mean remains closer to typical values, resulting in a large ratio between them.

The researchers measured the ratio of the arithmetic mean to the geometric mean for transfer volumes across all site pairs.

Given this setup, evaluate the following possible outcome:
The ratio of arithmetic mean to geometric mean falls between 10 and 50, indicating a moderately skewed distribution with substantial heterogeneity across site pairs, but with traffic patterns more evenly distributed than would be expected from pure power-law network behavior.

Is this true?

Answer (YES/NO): NO